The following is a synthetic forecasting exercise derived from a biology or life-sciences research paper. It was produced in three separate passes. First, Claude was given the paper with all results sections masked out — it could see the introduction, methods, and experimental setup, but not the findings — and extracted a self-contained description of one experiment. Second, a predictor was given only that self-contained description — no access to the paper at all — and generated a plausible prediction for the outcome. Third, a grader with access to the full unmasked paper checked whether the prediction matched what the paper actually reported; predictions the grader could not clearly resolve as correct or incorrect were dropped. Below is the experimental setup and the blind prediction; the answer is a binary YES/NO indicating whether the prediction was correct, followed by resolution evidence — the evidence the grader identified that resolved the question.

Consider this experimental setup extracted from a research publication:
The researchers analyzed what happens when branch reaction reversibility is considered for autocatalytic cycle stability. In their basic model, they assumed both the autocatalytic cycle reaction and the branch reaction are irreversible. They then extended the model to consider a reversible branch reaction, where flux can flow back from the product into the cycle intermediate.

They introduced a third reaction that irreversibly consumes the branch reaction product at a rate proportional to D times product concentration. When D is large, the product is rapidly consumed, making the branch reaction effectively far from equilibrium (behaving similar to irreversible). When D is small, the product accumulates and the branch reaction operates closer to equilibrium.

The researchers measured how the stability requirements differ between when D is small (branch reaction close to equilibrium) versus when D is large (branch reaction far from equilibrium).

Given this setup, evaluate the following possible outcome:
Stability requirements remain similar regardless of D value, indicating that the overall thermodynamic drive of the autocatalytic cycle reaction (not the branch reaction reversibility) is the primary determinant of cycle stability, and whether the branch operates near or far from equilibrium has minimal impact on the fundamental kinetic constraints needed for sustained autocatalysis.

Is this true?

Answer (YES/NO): NO